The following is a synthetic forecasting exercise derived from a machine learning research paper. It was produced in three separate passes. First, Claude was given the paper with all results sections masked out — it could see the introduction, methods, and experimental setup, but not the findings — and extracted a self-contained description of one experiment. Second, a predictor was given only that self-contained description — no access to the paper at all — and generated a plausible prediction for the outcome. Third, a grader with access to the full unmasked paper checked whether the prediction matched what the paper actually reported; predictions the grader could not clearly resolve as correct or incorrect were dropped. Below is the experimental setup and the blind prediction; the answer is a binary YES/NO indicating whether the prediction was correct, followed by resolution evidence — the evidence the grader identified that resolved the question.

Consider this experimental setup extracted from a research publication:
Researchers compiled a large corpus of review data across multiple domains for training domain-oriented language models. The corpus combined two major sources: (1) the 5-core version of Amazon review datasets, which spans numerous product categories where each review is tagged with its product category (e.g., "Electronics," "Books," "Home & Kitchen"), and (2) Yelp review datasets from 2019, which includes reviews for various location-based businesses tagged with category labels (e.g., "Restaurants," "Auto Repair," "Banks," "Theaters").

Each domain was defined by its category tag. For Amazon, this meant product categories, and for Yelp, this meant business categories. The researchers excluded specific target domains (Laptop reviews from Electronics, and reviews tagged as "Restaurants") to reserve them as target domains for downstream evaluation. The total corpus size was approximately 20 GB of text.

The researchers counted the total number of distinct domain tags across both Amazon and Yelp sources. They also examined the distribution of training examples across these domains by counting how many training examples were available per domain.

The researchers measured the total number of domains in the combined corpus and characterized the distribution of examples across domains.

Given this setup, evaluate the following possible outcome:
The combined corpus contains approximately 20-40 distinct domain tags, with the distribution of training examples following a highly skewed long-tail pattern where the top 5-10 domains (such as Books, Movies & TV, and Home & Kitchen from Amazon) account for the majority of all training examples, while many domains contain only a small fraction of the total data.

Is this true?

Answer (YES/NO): NO